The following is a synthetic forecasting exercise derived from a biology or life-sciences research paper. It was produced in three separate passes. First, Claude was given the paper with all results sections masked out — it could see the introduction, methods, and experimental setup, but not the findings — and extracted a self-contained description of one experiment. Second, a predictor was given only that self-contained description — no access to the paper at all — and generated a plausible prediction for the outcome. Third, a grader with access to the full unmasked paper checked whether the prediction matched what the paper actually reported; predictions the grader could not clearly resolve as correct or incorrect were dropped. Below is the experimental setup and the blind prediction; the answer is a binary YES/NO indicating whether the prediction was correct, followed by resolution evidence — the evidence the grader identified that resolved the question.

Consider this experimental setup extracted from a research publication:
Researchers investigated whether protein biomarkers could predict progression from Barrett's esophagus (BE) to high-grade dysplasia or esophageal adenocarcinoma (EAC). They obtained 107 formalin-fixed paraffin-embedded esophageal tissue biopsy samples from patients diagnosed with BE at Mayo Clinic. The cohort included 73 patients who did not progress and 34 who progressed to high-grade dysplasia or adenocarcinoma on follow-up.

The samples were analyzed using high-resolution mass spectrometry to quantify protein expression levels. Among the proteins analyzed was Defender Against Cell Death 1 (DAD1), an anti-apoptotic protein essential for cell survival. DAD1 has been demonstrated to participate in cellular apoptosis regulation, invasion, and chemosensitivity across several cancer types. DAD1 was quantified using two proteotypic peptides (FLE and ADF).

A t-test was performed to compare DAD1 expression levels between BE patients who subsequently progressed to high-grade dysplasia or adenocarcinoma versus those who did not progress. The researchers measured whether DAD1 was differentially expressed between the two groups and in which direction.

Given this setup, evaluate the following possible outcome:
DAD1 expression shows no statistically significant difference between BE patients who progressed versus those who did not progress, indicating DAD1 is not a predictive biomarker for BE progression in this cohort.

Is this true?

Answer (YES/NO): NO